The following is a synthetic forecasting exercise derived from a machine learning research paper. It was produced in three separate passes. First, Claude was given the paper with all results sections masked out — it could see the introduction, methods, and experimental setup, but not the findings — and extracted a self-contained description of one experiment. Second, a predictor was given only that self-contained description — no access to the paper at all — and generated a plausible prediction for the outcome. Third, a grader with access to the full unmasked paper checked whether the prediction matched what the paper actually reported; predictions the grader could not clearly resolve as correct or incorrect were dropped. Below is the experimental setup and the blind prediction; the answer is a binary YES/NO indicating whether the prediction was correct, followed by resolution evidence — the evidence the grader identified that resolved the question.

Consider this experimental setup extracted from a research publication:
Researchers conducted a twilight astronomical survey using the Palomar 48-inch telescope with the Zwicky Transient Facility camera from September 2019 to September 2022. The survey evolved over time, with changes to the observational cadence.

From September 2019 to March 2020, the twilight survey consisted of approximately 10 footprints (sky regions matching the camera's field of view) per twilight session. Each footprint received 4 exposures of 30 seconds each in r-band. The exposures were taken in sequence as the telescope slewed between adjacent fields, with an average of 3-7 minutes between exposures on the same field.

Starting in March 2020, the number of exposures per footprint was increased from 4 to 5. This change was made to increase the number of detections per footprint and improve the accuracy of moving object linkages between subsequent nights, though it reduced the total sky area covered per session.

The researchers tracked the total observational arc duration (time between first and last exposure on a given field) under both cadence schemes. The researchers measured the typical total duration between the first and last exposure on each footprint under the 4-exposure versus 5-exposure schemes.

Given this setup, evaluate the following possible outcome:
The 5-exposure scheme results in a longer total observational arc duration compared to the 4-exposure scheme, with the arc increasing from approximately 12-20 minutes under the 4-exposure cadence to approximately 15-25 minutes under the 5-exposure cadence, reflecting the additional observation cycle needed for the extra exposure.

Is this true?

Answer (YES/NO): NO